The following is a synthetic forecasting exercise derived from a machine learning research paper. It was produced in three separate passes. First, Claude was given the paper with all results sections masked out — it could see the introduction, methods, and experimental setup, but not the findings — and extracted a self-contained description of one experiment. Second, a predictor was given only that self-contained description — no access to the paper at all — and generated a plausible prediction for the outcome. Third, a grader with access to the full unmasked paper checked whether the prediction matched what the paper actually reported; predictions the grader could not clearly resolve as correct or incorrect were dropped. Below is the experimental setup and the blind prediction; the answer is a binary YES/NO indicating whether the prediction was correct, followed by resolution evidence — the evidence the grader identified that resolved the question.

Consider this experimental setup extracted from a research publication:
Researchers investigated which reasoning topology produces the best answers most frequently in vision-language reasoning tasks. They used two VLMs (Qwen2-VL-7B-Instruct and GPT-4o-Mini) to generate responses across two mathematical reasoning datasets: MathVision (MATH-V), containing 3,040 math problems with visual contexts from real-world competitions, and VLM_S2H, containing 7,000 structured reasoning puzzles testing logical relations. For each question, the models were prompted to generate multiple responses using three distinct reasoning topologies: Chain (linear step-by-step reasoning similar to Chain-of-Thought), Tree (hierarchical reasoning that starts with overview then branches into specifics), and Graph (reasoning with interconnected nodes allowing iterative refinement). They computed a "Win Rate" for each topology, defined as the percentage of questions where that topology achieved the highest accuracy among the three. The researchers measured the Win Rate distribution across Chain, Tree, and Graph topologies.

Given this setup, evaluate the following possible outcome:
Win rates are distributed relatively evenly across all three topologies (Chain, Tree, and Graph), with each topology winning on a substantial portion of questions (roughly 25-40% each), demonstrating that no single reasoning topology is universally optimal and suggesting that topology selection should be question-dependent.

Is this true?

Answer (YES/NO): NO